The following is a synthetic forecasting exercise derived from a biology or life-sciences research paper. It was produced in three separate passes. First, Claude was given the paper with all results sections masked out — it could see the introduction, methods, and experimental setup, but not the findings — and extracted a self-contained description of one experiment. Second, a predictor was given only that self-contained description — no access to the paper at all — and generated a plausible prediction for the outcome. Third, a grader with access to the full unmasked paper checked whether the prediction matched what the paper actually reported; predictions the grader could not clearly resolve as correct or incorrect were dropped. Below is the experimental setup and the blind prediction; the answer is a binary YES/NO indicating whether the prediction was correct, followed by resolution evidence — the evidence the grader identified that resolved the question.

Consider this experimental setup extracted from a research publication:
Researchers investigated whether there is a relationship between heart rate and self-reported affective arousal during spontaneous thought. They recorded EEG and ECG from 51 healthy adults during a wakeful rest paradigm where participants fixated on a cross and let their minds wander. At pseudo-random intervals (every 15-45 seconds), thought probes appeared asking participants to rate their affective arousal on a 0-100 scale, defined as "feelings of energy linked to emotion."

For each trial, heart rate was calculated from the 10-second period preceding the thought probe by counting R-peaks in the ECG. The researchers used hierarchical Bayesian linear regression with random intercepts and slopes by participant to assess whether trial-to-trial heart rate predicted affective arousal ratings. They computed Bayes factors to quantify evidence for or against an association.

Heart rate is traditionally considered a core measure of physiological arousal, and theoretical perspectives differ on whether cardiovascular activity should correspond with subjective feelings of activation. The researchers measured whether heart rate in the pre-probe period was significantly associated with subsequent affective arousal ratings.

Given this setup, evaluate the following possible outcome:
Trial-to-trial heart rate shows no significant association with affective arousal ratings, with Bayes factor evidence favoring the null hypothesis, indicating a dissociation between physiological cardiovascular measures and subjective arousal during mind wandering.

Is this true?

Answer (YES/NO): NO